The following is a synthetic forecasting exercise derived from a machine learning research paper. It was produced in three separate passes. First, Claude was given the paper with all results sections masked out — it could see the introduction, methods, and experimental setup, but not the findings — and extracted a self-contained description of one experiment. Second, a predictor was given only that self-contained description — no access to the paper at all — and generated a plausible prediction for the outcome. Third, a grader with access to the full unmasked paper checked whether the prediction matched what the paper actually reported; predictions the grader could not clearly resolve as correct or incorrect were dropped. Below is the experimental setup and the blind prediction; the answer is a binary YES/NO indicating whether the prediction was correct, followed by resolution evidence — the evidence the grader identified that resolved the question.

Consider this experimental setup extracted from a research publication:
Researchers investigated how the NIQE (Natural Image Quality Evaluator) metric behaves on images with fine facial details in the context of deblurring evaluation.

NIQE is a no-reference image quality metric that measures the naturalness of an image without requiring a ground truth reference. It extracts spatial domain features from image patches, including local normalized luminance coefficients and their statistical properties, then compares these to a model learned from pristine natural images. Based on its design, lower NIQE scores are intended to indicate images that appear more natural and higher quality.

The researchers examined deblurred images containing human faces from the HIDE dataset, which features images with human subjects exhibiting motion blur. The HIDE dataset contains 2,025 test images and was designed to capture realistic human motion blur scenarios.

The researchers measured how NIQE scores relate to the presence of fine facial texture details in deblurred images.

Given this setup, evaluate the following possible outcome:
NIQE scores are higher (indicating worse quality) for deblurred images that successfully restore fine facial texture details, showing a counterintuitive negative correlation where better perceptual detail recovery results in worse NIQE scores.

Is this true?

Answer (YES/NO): YES